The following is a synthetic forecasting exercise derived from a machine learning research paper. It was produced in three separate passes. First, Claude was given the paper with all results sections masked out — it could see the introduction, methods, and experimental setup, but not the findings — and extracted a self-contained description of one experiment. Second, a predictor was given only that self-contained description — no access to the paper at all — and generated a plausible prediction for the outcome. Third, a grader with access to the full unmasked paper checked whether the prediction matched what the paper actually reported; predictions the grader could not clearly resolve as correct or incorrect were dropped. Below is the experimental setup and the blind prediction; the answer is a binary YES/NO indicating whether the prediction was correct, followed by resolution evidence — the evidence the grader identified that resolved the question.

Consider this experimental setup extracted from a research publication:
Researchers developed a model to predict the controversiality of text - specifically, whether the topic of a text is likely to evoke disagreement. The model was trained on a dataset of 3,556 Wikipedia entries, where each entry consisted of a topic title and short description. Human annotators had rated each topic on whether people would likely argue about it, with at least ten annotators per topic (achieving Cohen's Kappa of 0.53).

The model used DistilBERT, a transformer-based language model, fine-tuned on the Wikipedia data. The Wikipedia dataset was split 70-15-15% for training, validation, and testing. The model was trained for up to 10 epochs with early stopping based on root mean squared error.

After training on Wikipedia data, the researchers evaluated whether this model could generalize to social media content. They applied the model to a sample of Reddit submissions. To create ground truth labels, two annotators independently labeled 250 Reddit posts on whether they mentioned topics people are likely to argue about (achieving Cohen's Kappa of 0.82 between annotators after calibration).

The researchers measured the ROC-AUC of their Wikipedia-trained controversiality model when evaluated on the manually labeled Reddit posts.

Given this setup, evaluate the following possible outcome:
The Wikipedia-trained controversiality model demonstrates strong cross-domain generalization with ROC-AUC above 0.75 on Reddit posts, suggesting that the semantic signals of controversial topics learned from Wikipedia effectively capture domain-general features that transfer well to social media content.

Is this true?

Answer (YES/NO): YES